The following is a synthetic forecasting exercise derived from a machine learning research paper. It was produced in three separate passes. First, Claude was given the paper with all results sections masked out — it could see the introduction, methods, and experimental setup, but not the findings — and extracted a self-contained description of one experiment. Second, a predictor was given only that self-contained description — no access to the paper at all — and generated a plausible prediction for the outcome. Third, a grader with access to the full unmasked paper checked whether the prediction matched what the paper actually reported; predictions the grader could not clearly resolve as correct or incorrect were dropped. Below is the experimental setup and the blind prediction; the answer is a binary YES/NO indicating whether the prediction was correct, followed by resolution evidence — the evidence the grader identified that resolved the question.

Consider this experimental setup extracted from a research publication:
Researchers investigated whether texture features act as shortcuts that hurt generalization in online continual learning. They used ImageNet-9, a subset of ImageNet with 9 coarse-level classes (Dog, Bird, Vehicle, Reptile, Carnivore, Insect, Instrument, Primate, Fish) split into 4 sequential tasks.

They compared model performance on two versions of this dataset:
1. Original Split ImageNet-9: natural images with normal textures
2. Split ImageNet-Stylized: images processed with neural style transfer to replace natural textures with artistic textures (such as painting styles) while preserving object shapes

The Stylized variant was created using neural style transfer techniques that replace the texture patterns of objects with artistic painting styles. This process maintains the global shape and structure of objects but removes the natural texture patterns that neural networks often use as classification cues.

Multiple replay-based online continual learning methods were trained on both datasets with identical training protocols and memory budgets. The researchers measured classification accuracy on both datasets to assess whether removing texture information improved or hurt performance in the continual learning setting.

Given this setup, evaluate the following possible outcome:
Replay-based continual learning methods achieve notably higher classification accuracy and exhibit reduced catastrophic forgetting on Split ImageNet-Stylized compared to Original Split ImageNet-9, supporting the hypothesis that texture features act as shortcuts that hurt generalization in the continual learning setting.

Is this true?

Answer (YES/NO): NO